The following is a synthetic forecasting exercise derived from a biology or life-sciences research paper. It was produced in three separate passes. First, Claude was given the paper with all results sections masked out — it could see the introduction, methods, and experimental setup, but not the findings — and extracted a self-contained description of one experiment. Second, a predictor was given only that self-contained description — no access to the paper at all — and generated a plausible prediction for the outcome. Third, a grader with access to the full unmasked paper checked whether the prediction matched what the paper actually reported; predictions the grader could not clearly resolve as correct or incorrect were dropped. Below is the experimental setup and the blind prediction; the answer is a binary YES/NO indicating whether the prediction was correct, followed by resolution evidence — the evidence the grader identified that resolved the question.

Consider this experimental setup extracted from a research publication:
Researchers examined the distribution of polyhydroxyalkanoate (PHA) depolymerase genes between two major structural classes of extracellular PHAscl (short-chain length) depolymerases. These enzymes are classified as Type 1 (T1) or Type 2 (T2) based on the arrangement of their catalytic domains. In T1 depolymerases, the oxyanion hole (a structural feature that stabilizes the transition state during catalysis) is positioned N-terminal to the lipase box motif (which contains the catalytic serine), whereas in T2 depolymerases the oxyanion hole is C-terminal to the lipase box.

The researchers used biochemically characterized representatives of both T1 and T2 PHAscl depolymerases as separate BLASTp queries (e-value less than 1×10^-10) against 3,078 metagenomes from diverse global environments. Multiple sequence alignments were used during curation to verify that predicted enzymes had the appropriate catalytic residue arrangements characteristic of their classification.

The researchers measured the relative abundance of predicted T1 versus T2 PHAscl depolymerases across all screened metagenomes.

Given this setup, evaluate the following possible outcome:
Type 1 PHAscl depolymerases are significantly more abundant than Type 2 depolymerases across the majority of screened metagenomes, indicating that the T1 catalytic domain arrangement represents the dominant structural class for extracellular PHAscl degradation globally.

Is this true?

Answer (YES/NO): YES